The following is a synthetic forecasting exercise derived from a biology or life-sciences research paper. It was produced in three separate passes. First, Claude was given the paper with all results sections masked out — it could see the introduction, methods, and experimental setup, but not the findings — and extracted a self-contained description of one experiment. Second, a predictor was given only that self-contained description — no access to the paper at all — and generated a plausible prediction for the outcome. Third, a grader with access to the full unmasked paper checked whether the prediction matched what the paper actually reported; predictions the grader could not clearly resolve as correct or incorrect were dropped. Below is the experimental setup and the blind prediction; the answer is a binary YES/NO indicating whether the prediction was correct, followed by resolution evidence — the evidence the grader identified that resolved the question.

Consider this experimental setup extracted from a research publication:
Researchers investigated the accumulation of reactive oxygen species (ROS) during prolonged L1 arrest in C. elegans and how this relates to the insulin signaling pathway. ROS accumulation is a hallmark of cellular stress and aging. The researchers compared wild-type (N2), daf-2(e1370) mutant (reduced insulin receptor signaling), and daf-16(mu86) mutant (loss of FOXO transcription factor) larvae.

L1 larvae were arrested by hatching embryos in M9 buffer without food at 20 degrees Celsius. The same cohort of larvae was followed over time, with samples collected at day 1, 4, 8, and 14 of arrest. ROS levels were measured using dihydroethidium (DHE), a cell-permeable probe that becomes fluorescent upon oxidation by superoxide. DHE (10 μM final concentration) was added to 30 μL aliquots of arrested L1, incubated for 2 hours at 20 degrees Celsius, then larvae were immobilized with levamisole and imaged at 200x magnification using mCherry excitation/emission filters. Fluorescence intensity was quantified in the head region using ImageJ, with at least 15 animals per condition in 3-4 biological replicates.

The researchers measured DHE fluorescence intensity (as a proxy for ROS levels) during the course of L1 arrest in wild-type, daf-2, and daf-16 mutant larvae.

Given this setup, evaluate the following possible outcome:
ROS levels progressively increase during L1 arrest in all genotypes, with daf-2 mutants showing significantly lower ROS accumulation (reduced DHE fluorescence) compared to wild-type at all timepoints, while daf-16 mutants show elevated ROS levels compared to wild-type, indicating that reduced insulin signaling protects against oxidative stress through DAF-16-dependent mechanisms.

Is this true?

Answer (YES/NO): NO